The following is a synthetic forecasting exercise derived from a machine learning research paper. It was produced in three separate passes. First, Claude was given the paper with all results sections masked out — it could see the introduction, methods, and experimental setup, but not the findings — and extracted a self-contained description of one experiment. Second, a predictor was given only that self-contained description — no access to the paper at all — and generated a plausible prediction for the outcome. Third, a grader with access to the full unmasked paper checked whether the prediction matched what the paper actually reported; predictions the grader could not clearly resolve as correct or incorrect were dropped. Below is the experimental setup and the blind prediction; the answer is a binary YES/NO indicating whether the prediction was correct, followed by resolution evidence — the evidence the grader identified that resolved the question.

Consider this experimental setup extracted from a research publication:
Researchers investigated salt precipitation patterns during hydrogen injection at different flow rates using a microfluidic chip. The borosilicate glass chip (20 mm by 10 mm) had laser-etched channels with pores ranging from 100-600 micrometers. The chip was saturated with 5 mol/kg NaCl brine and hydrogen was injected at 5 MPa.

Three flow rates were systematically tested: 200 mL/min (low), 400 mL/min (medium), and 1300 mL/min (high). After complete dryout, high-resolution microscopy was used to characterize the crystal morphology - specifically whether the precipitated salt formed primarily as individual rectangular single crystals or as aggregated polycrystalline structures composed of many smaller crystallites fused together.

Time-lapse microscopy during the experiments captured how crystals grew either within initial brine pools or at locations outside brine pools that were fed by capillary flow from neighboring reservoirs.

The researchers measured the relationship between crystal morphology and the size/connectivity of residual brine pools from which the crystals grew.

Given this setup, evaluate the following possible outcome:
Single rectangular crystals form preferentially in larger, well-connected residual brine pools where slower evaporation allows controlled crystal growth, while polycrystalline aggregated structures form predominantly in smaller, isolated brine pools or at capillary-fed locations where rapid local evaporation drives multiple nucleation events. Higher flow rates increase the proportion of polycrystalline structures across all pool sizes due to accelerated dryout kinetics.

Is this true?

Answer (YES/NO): NO